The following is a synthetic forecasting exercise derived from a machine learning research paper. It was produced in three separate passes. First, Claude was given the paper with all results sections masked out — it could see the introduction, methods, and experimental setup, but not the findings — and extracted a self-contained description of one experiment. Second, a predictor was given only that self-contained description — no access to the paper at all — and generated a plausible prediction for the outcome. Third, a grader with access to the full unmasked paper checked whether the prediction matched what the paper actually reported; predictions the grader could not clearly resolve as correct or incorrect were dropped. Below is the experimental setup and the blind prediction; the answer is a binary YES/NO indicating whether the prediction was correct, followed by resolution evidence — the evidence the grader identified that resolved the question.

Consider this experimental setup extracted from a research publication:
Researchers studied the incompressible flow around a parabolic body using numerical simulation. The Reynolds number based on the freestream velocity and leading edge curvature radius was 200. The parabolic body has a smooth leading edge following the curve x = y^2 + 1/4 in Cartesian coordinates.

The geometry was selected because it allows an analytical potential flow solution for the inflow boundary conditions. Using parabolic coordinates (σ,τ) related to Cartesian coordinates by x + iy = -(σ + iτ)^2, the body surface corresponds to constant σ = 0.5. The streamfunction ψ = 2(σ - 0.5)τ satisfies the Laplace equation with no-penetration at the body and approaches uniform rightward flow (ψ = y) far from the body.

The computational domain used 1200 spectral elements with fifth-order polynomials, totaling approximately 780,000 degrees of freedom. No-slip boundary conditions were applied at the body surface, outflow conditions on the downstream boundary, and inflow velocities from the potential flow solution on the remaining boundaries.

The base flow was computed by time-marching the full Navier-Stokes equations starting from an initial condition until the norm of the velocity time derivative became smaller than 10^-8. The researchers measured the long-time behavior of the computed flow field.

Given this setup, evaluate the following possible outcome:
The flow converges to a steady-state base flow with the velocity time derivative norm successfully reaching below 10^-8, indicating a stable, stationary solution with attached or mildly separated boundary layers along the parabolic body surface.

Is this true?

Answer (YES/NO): YES